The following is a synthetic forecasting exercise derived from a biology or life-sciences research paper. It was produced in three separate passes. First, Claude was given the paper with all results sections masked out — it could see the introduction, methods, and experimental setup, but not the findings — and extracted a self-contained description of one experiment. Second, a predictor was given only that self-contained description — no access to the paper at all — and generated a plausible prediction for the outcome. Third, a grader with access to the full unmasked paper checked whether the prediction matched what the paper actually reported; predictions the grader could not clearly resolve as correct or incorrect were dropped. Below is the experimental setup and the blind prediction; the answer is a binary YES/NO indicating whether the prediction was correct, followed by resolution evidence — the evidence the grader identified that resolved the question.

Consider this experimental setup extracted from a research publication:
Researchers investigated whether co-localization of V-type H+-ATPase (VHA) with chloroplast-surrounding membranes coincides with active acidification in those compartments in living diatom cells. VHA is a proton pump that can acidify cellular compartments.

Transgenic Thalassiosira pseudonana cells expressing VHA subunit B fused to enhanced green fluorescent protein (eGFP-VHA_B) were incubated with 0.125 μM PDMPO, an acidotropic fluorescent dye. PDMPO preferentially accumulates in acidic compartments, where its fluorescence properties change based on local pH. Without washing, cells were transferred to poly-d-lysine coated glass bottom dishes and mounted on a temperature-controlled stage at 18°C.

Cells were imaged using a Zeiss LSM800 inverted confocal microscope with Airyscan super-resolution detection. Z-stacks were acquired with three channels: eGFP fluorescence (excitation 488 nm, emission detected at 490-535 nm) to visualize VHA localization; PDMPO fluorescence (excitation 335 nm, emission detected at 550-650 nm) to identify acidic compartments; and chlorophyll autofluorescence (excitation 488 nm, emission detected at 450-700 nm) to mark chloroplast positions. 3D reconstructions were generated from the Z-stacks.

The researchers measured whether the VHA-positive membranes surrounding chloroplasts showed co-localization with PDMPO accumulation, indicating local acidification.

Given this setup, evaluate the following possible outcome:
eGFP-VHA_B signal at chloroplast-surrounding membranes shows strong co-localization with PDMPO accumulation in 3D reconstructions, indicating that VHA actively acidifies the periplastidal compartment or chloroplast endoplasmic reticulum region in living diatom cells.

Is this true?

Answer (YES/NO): YES